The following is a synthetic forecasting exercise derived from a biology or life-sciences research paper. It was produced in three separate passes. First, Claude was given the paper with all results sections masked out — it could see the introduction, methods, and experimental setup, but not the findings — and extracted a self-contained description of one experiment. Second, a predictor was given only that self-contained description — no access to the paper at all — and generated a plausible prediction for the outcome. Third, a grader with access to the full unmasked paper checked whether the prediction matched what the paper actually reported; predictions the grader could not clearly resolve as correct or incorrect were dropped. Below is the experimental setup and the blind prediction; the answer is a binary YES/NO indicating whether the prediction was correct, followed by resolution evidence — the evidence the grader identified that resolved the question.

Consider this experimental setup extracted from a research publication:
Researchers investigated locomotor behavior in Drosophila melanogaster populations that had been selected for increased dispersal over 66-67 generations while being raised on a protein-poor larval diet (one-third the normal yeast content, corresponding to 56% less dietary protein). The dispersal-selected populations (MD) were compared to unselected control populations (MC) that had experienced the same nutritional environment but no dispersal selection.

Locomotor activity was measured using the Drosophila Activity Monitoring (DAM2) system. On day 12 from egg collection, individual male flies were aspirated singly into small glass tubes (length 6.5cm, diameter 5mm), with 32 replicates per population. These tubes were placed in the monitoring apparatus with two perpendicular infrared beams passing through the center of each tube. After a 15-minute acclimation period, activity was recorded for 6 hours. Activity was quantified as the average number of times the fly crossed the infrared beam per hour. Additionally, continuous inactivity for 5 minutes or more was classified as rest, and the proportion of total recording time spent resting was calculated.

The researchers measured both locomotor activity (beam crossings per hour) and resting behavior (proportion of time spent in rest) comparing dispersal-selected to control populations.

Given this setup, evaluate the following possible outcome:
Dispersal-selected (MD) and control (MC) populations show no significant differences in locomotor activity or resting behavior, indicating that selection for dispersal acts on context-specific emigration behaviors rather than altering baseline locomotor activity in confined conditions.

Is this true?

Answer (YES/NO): NO